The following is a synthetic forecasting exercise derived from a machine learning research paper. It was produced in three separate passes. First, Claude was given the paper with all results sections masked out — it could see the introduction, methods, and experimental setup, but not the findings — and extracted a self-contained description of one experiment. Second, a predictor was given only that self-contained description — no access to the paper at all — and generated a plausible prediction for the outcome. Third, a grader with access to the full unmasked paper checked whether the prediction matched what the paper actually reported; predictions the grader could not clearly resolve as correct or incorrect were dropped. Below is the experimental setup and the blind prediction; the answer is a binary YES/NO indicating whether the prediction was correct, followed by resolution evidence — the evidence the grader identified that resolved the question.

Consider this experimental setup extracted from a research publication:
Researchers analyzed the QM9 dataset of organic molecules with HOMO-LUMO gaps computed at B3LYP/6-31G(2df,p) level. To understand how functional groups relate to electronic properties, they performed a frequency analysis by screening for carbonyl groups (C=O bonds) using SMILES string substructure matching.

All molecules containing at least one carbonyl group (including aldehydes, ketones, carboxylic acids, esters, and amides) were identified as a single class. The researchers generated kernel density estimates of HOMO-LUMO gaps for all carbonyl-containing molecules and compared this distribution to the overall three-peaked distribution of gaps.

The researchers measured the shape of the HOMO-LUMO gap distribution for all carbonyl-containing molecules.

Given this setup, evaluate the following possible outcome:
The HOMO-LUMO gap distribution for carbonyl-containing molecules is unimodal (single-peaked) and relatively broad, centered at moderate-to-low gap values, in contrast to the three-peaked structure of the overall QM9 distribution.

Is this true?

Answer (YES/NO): NO